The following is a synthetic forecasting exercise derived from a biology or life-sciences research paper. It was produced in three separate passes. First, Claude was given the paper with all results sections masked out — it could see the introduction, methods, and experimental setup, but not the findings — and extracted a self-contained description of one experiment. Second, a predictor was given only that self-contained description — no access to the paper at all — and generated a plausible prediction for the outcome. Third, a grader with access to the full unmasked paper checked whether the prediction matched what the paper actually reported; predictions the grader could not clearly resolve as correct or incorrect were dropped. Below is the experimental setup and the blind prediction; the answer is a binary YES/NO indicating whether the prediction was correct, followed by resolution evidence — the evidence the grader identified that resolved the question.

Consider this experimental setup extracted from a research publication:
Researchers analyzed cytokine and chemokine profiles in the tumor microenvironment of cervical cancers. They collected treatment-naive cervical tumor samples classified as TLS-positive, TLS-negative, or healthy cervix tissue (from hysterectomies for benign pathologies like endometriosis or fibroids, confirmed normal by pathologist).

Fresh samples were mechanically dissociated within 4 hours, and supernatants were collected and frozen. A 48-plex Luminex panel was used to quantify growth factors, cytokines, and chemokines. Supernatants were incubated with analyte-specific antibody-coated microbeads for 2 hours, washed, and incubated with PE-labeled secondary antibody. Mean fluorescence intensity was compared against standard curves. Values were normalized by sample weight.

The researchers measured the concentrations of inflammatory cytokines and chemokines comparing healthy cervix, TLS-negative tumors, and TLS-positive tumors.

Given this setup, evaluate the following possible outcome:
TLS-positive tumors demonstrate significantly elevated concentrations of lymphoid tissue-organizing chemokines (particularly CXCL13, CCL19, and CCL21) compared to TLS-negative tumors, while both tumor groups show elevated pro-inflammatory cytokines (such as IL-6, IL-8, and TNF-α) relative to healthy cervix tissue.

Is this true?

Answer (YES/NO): NO